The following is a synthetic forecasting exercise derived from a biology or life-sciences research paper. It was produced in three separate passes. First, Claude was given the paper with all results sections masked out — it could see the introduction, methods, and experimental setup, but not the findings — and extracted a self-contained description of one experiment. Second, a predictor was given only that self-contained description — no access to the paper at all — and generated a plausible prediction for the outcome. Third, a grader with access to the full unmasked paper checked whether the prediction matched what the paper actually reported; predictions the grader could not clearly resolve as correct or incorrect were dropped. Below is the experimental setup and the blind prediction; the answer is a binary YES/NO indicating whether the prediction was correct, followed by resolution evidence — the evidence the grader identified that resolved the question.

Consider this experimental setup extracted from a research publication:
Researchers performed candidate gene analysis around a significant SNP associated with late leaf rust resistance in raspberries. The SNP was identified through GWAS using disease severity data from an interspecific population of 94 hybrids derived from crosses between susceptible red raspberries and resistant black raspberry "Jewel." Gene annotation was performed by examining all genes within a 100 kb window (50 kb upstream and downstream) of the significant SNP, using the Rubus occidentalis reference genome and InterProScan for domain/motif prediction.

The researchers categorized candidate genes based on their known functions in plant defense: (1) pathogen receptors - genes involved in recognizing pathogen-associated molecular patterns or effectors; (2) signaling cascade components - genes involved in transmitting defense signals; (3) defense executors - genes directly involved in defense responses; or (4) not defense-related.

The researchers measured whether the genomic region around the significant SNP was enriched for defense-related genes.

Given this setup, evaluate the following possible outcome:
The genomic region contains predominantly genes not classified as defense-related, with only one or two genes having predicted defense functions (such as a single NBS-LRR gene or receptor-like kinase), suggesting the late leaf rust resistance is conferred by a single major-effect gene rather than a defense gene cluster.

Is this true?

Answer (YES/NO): NO